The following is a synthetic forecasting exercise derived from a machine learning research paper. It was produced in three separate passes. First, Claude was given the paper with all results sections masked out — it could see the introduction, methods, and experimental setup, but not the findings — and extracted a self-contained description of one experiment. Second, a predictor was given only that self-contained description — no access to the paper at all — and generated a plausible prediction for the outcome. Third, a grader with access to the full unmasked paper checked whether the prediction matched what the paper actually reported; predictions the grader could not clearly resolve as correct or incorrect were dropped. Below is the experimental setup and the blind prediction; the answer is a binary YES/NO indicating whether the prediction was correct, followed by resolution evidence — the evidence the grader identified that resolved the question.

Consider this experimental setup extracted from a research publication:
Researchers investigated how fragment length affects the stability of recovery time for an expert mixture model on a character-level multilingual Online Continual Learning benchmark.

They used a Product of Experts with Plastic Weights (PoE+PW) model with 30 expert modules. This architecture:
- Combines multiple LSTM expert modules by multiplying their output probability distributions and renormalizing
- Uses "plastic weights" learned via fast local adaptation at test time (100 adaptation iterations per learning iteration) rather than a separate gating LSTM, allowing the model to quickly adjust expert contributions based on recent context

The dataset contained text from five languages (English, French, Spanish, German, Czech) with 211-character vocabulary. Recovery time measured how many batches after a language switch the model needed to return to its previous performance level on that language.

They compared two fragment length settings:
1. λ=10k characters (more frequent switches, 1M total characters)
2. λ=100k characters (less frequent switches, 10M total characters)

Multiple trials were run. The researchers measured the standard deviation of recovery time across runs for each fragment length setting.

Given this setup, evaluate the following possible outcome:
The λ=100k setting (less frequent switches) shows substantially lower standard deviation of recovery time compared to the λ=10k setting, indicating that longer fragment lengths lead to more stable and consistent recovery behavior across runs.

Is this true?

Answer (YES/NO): NO